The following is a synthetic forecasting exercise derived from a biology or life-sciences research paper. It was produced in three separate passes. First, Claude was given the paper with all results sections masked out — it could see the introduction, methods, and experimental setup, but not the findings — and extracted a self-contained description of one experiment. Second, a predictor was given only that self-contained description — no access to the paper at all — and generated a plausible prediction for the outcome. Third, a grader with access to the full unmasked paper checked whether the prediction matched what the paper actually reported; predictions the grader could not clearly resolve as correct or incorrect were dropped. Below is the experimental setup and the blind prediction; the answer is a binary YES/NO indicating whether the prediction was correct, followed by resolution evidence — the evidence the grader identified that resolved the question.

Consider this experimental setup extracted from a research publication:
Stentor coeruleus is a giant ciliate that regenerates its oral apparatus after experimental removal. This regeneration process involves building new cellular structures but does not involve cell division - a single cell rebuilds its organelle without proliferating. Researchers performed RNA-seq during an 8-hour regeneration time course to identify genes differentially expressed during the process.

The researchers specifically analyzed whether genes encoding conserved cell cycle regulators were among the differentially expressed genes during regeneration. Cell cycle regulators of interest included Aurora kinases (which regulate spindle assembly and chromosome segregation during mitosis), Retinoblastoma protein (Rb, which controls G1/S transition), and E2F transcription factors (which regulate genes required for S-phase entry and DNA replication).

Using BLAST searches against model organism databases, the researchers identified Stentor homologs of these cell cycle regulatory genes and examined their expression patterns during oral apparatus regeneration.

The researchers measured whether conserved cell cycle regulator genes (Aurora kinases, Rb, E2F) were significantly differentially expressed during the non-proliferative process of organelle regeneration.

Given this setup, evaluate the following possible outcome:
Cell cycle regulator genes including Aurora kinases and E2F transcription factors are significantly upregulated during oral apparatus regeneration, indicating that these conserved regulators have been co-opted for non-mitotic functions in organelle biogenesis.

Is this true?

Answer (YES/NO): YES